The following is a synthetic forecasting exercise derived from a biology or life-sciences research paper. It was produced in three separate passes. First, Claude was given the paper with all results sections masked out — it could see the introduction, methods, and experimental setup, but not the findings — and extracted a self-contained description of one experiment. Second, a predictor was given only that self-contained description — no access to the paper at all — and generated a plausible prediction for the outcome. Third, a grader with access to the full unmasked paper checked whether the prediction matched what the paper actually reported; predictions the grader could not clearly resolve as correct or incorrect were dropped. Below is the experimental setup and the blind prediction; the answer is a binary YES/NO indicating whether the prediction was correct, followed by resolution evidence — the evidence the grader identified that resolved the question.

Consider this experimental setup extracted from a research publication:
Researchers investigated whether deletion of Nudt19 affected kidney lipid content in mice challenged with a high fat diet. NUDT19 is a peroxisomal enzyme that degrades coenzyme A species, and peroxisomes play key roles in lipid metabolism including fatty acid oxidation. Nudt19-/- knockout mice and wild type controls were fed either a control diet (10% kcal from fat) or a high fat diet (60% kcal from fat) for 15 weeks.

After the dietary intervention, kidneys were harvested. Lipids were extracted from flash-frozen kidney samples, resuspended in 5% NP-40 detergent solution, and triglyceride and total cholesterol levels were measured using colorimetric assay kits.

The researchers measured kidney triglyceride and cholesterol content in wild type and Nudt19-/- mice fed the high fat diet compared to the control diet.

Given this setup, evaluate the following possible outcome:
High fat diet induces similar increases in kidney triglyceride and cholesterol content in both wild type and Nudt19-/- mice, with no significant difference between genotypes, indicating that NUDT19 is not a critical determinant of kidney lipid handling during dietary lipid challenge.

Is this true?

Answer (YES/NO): NO